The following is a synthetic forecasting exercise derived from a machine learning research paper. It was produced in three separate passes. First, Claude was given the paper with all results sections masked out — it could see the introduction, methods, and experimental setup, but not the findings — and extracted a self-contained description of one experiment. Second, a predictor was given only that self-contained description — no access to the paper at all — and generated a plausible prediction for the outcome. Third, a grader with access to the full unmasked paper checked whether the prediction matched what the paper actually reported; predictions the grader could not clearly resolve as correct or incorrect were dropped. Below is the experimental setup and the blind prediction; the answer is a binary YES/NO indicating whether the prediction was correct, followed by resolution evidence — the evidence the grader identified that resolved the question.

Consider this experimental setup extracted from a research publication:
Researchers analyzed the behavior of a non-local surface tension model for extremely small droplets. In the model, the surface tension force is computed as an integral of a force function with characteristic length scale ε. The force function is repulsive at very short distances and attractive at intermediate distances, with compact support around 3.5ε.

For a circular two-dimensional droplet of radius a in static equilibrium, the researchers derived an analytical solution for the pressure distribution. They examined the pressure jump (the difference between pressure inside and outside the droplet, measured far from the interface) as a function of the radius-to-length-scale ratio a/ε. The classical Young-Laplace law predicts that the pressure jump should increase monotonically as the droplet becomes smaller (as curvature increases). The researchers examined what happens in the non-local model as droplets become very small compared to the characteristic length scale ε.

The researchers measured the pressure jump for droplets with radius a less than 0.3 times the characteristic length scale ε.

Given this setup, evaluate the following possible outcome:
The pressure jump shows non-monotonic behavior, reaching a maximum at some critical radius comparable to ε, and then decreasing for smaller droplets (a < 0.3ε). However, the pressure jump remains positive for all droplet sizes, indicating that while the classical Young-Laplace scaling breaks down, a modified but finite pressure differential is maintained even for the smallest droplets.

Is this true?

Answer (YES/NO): NO